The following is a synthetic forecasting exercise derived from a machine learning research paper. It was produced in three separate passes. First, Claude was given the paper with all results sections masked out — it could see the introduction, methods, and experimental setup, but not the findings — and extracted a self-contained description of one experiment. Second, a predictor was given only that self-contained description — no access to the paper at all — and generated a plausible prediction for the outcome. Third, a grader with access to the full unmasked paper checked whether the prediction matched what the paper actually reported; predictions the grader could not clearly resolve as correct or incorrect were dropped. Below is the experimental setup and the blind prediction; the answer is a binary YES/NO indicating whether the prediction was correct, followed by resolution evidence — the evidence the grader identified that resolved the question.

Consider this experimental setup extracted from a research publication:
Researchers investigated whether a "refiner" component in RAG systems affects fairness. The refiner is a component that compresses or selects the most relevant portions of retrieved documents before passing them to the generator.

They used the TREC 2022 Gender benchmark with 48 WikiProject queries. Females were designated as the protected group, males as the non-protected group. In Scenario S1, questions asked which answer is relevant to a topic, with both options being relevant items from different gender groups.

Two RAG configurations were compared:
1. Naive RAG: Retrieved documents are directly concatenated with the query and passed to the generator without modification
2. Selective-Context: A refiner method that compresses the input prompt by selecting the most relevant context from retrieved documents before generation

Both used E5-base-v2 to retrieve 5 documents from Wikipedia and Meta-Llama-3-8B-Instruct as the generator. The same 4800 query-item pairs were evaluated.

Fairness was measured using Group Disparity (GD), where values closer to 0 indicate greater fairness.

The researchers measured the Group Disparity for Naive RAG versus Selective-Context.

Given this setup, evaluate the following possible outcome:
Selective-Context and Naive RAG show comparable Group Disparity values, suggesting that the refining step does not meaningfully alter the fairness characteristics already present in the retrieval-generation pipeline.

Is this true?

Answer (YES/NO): YES